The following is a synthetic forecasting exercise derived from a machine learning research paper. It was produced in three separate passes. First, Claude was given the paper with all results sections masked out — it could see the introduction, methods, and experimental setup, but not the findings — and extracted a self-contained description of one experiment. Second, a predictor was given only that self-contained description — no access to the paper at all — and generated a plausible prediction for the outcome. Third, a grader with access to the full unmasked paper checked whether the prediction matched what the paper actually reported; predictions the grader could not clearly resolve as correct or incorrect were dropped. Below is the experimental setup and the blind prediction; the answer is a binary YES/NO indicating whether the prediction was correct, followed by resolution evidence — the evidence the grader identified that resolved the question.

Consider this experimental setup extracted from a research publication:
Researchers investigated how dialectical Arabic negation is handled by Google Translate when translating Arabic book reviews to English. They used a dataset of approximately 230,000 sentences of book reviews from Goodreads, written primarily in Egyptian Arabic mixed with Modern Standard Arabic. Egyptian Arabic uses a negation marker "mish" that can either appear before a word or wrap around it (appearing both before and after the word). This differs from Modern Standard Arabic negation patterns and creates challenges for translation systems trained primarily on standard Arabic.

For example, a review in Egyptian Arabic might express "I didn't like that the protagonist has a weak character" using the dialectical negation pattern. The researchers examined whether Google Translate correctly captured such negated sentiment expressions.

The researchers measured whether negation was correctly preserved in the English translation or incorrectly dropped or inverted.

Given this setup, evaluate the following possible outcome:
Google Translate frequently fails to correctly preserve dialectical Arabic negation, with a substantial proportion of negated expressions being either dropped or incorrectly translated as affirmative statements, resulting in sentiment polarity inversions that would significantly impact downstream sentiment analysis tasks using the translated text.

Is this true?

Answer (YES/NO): YES